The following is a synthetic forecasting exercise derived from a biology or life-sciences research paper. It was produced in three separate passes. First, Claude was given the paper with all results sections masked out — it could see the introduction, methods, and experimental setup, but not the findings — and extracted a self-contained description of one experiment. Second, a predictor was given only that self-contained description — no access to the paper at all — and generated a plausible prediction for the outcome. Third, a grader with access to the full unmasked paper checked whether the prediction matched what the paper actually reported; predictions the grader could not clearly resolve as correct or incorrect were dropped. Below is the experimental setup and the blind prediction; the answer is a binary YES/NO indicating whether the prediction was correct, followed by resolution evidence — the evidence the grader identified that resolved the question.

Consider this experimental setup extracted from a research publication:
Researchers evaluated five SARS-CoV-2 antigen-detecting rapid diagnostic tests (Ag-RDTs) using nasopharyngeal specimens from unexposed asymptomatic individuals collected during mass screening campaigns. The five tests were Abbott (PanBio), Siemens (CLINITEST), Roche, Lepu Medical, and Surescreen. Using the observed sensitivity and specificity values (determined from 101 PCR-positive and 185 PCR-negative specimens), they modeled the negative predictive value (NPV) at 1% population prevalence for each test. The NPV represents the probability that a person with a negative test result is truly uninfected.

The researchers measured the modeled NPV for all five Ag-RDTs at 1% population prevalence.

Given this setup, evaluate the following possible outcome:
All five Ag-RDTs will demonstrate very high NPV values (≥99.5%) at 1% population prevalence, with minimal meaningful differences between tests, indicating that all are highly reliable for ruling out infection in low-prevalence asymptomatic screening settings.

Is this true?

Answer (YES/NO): NO